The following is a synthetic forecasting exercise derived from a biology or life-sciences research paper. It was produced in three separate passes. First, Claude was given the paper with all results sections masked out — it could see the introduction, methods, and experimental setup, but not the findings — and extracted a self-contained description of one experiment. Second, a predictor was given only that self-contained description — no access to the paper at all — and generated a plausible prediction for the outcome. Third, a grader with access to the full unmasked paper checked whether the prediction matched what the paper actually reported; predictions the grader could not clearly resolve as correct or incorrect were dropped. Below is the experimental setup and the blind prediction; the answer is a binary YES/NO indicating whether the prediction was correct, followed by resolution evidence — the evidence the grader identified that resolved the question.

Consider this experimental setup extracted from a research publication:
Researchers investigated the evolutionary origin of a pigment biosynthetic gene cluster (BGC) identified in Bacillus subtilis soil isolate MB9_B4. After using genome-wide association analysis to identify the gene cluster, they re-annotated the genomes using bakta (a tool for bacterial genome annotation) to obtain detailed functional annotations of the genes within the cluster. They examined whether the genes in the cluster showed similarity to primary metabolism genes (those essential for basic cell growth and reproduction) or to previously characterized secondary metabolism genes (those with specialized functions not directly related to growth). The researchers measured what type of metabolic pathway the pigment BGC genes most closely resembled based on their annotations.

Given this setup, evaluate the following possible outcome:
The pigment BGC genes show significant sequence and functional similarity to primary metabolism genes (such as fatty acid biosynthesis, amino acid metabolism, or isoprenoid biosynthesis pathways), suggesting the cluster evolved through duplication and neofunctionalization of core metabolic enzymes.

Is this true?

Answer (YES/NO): YES